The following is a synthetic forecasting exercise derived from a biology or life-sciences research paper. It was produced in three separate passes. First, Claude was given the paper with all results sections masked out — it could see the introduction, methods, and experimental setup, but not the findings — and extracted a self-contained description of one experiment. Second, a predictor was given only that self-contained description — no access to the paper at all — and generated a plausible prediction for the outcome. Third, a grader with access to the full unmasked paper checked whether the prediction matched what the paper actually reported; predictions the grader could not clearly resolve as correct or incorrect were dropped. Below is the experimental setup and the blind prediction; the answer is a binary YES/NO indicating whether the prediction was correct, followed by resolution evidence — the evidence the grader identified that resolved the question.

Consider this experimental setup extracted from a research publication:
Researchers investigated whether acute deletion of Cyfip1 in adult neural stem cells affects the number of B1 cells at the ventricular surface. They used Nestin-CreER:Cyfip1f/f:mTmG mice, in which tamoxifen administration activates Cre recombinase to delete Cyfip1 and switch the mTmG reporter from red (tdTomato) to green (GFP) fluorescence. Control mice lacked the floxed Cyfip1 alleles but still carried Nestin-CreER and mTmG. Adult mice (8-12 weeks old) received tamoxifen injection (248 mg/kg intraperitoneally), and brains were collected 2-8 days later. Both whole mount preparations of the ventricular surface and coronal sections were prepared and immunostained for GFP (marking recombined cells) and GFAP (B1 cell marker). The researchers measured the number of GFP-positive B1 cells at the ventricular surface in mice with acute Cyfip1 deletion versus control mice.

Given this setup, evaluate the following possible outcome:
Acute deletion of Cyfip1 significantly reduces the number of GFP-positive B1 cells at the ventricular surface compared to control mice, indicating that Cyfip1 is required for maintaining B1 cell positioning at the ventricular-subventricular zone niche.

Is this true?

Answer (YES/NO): NO